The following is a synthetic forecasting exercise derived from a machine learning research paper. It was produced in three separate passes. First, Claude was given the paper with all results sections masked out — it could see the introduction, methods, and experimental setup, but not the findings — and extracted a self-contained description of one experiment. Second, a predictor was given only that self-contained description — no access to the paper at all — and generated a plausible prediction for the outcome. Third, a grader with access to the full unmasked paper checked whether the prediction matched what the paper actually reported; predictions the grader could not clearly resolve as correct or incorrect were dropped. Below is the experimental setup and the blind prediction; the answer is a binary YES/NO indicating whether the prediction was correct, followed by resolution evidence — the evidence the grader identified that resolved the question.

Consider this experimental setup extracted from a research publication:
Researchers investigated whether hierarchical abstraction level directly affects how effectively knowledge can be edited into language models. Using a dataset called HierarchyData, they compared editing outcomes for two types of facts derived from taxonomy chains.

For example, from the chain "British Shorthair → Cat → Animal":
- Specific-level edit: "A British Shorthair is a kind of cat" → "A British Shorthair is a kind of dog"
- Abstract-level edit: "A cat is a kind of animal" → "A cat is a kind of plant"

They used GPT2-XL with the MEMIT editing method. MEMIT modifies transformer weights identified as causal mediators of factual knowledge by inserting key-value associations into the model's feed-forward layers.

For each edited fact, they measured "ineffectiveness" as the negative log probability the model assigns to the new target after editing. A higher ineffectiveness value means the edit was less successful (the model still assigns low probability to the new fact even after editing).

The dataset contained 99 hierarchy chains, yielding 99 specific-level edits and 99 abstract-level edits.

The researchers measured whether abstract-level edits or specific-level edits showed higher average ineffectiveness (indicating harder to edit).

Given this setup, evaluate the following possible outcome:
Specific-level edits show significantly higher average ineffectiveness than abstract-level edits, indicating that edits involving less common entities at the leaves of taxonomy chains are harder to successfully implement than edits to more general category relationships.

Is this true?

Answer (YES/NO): NO